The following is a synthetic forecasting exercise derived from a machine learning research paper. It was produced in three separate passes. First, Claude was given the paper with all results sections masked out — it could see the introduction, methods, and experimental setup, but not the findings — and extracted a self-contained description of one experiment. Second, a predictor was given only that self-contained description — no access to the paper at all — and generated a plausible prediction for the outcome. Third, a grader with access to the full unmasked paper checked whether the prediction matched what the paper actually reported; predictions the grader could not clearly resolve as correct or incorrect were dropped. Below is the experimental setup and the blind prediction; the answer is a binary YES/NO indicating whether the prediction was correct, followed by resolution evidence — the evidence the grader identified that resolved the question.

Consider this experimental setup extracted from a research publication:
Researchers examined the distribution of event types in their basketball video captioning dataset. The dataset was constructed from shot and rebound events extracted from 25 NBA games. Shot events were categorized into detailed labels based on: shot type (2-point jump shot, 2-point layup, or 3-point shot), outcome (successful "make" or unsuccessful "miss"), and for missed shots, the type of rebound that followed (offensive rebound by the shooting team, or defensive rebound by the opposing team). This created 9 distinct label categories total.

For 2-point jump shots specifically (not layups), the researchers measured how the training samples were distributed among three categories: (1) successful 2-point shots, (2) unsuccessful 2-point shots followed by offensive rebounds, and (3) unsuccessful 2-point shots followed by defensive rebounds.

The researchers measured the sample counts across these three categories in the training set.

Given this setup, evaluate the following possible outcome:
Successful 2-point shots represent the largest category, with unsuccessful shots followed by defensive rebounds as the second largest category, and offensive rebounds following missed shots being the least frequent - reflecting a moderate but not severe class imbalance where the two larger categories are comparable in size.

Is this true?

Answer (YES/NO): YES